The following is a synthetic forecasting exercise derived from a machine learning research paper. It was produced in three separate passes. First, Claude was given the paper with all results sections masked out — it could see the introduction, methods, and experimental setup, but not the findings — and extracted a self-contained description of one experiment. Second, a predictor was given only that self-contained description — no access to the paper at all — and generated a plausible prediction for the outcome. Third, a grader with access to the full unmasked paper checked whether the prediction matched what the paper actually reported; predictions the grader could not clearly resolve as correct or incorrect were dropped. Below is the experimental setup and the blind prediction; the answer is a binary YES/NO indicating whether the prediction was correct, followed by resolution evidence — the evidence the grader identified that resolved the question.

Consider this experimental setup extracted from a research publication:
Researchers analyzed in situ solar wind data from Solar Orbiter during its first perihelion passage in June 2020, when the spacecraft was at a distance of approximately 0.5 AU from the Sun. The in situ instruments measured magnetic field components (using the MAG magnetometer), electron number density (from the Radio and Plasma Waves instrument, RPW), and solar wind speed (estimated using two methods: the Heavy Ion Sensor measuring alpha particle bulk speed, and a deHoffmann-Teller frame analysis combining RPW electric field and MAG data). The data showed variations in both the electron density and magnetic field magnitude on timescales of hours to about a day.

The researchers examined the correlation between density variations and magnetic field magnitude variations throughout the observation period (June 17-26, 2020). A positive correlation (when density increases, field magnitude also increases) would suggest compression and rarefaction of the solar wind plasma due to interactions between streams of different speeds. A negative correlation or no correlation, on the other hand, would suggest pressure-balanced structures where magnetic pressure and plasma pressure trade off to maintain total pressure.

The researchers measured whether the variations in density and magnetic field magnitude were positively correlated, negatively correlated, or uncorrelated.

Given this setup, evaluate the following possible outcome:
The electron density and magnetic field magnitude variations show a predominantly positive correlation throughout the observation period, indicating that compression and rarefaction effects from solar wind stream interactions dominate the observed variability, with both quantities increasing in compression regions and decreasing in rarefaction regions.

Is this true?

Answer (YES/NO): YES